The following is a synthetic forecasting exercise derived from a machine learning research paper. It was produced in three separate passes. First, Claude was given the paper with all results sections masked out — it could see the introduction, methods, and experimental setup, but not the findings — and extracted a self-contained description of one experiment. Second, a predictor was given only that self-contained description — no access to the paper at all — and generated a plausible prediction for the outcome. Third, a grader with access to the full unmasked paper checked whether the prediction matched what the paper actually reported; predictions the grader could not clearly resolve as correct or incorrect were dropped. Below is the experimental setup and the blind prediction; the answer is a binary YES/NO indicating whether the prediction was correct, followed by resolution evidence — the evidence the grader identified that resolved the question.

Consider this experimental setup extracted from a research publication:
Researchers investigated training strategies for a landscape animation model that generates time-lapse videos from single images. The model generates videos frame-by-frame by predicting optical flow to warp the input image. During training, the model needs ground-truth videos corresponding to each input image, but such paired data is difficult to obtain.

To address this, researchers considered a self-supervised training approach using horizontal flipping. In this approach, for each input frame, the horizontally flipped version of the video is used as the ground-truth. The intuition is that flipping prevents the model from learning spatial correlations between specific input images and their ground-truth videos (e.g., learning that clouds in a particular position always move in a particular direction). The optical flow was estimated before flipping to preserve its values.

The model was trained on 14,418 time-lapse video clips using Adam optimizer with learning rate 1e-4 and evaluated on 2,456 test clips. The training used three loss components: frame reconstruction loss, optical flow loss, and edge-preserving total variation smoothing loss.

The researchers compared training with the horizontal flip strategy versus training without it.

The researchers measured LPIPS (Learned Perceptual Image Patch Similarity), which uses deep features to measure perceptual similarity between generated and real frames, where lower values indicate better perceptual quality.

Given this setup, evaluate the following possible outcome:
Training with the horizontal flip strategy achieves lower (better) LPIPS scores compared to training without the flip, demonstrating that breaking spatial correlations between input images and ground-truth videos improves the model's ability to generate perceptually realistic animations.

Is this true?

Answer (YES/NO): YES